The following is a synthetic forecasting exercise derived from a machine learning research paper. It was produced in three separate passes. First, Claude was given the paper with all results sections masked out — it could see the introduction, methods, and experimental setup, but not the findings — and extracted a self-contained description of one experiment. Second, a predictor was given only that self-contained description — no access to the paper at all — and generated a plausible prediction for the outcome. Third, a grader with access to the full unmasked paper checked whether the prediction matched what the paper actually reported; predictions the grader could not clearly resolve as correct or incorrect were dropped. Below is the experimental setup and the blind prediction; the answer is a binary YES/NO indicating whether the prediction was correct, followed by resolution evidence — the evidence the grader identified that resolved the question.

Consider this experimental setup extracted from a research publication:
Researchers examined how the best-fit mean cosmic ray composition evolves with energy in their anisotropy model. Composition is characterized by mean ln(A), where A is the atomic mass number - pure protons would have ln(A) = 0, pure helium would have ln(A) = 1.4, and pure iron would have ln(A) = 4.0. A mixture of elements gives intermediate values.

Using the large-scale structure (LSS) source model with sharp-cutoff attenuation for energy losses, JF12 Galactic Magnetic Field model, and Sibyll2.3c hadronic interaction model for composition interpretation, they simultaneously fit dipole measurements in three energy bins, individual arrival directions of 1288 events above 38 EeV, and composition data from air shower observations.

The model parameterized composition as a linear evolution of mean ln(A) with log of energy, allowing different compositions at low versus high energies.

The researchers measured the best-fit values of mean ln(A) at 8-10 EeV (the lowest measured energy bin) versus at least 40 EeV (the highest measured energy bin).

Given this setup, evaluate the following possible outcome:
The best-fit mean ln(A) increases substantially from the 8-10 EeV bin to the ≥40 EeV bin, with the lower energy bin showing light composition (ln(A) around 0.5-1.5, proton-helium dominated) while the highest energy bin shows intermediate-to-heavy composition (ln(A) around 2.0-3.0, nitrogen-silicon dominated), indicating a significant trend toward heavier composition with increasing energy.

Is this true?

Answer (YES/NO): NO